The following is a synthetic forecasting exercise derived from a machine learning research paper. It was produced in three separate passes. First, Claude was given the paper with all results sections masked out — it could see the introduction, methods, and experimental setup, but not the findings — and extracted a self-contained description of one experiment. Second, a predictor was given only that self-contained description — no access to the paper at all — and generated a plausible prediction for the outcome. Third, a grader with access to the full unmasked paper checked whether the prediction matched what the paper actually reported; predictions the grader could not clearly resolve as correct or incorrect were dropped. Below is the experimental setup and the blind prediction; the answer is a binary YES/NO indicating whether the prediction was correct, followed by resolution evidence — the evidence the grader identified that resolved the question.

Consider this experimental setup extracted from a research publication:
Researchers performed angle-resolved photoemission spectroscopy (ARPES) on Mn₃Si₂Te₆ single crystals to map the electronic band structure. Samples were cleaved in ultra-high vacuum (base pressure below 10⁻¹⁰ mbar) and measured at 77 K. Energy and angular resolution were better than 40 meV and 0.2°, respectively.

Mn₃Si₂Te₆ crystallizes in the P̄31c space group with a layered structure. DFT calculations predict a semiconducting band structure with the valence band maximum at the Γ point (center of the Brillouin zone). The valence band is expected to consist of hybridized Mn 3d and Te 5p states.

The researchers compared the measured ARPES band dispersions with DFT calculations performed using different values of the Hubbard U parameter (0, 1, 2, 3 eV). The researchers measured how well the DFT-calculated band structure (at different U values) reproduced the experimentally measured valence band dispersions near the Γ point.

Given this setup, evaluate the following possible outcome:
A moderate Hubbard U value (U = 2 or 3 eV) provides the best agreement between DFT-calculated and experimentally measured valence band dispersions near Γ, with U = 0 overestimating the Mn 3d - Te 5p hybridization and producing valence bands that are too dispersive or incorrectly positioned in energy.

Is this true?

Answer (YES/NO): NO